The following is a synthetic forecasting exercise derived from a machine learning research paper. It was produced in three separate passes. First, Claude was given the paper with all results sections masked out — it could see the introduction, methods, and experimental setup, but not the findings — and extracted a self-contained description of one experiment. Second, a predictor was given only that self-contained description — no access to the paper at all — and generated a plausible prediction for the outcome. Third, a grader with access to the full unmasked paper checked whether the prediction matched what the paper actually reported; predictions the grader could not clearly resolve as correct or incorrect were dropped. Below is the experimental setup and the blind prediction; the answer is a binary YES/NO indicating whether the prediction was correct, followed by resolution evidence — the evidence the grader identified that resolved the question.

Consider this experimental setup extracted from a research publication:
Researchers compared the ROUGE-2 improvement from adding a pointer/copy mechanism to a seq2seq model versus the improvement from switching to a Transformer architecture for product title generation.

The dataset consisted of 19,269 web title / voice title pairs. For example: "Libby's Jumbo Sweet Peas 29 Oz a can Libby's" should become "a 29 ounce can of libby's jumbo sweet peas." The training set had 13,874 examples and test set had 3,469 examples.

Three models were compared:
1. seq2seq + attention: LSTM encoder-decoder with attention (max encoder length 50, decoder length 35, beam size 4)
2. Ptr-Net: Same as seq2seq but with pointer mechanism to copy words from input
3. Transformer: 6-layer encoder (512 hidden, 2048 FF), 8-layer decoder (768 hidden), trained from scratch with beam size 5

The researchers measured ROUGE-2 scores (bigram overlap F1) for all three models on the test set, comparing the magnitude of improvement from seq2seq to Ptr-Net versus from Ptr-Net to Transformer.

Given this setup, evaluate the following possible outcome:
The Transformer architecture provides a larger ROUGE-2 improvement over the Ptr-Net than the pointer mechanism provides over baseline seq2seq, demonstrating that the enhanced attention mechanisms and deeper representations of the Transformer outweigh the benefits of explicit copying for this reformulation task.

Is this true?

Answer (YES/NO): NO